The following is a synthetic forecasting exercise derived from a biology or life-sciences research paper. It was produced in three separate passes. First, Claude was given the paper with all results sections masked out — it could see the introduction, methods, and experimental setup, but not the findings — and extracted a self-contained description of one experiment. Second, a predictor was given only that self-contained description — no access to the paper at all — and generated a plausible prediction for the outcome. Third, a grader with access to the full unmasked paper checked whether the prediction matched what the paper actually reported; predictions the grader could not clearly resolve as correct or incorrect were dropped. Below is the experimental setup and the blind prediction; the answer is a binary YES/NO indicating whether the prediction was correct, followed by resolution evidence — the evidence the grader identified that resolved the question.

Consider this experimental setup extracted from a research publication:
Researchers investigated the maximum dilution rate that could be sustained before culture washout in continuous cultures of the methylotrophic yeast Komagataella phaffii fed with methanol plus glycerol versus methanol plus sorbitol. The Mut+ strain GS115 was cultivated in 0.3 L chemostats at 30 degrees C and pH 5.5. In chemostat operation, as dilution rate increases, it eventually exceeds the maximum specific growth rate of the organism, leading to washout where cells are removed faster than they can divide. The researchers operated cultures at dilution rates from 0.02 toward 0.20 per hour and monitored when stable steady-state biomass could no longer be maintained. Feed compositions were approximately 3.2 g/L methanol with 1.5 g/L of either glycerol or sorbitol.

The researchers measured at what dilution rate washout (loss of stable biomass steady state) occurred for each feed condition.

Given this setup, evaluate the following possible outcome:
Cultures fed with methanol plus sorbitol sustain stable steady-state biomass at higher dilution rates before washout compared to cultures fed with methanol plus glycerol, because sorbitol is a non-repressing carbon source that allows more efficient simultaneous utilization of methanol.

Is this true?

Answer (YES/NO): NO